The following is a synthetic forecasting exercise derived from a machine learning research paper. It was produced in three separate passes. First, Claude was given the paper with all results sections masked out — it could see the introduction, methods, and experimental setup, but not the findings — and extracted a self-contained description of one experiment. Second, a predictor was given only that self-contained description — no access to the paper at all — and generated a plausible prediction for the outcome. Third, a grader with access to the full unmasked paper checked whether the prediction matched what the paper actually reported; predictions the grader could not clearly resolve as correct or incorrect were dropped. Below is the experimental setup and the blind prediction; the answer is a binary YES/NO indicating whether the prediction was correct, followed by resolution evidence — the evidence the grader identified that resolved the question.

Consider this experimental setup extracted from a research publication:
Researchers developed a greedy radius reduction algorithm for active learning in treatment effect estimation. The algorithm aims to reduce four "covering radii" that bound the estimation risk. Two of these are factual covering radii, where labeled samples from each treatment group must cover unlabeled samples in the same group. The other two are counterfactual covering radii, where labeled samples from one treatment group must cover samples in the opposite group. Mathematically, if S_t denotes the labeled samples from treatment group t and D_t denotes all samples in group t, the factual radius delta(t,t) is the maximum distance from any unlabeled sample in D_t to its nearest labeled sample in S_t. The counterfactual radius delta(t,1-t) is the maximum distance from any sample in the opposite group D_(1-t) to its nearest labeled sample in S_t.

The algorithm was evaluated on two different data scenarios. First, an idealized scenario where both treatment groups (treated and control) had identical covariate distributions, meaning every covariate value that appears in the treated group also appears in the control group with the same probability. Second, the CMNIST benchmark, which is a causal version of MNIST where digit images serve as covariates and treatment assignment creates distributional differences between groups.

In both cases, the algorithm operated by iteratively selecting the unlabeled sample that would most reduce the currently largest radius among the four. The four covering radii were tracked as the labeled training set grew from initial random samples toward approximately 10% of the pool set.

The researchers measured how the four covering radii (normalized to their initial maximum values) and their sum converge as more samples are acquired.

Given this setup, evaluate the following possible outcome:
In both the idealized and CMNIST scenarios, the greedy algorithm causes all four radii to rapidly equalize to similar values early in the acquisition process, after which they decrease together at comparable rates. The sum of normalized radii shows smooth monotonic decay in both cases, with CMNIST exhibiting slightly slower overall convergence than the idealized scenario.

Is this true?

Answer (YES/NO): NO